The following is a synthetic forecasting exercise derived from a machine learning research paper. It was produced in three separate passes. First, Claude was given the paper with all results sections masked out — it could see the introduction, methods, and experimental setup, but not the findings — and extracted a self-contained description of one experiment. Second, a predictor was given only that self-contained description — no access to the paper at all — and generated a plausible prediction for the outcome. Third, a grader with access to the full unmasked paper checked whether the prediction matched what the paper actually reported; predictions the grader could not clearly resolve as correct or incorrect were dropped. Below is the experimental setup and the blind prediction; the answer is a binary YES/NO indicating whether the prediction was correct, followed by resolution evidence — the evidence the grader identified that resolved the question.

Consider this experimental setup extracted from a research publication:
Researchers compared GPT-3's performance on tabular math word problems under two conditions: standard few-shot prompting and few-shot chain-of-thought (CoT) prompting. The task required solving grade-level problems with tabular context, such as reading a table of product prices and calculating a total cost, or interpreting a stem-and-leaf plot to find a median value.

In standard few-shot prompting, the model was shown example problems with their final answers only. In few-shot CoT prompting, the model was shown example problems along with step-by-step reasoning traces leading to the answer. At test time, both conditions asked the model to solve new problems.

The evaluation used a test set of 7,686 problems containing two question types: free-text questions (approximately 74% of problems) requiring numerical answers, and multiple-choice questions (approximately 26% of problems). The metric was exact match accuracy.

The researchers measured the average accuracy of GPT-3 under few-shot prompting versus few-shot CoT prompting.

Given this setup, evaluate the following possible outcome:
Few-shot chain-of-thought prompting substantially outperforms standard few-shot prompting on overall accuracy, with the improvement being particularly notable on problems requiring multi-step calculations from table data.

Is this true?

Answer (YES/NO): NO